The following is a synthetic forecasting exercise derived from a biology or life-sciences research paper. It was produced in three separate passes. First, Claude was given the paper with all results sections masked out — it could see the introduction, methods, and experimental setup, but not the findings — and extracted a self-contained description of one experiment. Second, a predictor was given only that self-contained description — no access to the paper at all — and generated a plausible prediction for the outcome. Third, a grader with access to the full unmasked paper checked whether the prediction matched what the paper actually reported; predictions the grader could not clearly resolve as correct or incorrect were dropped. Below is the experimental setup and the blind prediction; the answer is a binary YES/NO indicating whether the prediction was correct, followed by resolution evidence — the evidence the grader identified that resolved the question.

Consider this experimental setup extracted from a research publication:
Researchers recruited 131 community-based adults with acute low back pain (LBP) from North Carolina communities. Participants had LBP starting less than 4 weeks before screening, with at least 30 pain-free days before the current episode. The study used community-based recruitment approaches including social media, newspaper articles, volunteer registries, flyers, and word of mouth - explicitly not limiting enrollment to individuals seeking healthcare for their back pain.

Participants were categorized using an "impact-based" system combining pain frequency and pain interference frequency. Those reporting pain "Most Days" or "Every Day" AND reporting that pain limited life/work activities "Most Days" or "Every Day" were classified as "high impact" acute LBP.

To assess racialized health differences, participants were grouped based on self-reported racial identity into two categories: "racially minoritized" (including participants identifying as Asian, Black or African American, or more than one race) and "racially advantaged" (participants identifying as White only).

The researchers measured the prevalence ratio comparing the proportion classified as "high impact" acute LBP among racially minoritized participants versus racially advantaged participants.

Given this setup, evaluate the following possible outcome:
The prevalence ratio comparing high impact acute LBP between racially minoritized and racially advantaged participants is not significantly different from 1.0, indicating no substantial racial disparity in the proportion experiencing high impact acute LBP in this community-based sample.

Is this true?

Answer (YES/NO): NO